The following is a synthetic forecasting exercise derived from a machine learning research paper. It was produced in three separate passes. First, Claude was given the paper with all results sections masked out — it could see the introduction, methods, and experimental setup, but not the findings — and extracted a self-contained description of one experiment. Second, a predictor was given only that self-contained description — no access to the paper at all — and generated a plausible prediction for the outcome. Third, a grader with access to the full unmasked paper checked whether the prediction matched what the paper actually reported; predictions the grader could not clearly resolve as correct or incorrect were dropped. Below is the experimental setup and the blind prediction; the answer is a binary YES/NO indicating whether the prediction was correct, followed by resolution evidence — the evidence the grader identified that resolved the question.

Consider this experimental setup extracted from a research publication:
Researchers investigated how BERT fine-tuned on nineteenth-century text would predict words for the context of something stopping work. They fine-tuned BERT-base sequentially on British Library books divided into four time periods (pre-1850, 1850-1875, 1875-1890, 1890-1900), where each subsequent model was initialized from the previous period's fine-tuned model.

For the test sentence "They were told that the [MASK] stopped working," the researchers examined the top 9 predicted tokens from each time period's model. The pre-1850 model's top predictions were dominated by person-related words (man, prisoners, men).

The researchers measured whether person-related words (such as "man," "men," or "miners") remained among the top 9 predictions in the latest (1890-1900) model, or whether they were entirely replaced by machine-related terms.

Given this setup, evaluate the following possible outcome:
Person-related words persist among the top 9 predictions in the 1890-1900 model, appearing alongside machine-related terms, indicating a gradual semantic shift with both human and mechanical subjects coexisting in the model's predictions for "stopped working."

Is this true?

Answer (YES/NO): YES